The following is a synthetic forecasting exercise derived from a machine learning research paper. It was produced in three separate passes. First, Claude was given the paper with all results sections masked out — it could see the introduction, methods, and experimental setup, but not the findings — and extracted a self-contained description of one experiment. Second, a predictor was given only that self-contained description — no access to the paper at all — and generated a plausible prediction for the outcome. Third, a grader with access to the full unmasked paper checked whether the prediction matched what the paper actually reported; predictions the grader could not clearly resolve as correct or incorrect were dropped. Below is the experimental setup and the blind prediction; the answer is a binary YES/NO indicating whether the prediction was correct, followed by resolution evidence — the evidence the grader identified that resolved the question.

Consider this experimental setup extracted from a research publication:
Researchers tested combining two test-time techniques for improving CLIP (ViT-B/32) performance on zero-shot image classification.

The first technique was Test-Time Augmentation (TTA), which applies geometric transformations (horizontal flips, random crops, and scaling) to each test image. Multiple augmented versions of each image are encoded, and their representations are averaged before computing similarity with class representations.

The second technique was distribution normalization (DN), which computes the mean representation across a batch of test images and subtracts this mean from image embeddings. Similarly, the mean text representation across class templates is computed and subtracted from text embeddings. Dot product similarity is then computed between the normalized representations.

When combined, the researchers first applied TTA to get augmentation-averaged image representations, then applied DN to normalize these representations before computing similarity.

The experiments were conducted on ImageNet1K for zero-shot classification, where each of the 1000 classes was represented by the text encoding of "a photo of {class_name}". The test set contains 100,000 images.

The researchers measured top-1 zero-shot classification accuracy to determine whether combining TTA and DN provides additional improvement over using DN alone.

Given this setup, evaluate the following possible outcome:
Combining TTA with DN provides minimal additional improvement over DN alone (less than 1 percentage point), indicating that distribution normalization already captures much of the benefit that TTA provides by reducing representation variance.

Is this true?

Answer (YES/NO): NO